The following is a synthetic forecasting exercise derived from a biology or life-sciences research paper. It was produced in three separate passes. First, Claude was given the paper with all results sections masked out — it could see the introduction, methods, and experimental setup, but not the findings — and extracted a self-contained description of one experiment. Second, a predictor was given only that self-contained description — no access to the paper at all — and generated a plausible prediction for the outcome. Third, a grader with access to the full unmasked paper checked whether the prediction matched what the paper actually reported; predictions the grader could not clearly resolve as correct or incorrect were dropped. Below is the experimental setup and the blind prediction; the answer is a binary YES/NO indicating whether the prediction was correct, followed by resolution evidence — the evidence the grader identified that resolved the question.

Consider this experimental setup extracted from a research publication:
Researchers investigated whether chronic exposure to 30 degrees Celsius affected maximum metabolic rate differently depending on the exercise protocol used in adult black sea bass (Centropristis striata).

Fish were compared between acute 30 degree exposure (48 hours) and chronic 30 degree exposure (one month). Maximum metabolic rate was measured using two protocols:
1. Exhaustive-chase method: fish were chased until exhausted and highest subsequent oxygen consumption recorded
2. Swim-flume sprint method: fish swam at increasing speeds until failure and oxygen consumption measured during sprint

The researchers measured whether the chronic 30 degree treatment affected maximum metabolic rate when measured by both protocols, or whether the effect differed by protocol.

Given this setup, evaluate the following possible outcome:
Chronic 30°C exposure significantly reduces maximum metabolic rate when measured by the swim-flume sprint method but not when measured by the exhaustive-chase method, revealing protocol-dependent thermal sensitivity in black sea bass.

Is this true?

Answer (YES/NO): NO